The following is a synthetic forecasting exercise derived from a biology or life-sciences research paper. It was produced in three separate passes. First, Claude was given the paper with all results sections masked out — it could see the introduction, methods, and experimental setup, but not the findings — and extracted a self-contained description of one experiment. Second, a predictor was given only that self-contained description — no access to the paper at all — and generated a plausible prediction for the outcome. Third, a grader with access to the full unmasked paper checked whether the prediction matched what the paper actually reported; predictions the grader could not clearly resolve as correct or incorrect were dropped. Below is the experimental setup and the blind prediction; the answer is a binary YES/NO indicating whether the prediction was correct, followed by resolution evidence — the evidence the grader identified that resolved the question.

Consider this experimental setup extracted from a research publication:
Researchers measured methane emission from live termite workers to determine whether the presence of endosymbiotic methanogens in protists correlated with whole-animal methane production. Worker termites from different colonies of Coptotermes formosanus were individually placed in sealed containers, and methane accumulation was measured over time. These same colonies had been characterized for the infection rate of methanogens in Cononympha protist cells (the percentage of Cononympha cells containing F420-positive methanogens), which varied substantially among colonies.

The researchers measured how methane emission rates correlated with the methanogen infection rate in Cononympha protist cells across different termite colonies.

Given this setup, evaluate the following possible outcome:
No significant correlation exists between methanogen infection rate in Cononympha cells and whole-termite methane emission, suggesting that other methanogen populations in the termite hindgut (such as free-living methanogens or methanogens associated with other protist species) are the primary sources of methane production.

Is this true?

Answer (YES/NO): NO